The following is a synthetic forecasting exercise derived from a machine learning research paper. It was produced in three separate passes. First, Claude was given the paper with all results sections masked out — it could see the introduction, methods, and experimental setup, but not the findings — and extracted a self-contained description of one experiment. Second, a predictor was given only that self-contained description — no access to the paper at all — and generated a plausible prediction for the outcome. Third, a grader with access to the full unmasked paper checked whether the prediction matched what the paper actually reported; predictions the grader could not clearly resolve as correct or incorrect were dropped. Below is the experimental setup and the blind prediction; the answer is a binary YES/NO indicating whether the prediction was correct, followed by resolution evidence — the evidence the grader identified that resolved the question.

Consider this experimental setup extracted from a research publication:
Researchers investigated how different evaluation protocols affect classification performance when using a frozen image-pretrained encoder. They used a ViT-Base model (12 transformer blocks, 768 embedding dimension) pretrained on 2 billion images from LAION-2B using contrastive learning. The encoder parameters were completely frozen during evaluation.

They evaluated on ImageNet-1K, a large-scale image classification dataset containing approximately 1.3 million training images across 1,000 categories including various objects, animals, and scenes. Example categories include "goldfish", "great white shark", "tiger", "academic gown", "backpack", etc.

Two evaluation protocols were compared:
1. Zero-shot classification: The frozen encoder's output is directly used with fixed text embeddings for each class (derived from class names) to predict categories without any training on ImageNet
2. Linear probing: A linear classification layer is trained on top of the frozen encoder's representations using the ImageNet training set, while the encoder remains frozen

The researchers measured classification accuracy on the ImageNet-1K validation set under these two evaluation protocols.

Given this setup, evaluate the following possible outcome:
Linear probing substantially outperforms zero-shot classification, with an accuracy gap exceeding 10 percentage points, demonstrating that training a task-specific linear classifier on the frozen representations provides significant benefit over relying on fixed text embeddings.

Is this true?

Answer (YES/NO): NO